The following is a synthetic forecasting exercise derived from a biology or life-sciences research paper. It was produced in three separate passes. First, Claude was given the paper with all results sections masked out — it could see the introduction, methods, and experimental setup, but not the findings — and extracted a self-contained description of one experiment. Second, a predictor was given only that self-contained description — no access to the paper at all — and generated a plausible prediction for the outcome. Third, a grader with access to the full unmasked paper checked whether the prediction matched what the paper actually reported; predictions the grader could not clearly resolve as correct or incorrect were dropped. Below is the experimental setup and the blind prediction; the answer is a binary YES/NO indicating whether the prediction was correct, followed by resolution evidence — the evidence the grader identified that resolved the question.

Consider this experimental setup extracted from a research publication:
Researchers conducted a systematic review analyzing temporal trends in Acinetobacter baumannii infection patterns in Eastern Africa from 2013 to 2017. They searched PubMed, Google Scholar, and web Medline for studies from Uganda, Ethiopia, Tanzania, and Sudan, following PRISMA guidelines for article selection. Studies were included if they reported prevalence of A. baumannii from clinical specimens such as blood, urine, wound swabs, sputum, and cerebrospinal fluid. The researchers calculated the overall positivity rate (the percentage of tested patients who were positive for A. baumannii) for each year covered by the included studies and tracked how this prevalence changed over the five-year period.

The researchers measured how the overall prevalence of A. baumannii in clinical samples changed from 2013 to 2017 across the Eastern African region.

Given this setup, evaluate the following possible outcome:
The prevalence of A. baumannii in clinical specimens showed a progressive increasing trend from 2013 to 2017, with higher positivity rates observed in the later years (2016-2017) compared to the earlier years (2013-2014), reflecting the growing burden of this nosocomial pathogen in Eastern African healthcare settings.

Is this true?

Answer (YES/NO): NO